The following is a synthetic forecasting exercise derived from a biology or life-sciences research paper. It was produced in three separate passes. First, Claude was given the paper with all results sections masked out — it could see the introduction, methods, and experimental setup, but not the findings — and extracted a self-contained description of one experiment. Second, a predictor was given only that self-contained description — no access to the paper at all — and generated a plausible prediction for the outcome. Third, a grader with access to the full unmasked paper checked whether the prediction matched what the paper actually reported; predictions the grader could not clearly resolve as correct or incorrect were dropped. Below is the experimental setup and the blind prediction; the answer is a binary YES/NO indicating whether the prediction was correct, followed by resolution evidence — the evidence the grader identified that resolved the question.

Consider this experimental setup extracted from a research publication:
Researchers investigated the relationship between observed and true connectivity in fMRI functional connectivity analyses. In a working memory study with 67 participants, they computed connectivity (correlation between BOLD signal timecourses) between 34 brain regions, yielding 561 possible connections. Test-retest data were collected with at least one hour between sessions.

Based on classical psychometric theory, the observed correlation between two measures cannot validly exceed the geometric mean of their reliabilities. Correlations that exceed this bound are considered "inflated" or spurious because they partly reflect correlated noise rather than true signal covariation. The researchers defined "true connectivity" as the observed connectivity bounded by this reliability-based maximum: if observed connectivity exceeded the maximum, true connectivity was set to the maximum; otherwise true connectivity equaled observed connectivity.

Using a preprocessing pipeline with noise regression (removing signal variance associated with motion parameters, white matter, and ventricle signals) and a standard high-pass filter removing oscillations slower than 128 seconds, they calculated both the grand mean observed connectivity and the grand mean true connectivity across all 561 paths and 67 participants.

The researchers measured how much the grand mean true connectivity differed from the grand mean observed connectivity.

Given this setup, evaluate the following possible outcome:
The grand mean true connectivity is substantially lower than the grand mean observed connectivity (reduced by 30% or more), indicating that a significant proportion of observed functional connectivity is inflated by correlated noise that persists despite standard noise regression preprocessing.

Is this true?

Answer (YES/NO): YES